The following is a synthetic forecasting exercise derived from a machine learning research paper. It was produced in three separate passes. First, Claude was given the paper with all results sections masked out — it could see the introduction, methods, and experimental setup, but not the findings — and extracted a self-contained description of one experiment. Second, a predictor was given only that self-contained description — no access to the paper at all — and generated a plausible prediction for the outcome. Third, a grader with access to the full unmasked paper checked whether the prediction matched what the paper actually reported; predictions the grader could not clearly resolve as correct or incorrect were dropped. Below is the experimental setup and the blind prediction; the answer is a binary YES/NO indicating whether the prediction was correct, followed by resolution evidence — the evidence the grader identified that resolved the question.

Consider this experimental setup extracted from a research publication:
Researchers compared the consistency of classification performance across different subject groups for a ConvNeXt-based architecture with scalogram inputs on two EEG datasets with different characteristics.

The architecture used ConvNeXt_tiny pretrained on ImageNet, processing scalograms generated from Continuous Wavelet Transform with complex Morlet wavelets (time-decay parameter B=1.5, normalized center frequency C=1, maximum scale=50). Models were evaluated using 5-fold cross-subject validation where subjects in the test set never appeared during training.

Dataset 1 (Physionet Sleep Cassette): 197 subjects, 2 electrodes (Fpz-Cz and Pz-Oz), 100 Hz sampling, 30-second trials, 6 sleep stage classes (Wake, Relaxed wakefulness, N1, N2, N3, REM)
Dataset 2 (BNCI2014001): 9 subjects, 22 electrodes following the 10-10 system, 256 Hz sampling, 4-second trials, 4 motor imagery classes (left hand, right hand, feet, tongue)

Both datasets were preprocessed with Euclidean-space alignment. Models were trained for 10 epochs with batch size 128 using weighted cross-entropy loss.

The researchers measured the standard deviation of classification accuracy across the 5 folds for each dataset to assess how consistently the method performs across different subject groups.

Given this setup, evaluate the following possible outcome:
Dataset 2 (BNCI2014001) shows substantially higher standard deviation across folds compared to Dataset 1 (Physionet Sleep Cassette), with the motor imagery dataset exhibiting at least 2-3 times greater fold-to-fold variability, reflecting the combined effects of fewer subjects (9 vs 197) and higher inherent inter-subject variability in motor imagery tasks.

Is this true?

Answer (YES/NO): NO